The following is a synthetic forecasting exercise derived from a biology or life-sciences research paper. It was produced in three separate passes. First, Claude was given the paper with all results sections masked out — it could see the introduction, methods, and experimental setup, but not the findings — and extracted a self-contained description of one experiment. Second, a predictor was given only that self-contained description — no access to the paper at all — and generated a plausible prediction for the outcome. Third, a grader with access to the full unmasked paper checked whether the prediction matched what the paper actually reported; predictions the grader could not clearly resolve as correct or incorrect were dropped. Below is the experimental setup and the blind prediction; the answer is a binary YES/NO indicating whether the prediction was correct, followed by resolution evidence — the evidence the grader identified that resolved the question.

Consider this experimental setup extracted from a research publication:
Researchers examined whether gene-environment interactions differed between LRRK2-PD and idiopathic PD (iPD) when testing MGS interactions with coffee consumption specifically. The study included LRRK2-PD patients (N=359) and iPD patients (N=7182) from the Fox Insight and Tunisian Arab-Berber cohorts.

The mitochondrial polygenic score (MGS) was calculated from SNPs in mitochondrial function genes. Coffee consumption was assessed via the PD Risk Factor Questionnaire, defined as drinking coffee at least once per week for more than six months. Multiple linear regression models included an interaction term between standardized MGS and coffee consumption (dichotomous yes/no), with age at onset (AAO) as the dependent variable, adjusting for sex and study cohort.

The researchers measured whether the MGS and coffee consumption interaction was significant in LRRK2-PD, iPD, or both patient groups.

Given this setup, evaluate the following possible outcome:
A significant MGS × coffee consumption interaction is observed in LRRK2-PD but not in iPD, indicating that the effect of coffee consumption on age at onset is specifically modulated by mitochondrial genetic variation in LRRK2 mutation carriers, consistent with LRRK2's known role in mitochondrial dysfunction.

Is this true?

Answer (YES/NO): YES